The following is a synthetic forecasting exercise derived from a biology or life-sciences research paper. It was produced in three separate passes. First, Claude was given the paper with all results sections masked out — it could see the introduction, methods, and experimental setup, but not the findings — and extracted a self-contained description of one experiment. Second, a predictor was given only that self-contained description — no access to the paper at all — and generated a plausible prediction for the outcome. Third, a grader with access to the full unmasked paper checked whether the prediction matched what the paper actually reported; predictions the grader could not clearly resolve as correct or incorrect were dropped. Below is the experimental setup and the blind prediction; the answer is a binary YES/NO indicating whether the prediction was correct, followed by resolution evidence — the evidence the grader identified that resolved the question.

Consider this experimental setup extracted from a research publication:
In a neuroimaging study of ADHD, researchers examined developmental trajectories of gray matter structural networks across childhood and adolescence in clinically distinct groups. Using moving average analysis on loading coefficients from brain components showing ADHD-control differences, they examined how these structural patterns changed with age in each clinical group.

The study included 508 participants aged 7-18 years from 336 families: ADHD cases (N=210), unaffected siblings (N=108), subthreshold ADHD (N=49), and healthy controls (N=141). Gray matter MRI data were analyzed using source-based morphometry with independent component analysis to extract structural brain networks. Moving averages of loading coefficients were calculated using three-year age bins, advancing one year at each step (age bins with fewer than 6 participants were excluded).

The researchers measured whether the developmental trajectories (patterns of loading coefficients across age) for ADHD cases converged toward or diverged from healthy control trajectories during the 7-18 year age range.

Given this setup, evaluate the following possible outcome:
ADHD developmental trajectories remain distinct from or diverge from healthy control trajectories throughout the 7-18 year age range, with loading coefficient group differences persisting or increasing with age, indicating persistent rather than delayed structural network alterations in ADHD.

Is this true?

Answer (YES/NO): YES